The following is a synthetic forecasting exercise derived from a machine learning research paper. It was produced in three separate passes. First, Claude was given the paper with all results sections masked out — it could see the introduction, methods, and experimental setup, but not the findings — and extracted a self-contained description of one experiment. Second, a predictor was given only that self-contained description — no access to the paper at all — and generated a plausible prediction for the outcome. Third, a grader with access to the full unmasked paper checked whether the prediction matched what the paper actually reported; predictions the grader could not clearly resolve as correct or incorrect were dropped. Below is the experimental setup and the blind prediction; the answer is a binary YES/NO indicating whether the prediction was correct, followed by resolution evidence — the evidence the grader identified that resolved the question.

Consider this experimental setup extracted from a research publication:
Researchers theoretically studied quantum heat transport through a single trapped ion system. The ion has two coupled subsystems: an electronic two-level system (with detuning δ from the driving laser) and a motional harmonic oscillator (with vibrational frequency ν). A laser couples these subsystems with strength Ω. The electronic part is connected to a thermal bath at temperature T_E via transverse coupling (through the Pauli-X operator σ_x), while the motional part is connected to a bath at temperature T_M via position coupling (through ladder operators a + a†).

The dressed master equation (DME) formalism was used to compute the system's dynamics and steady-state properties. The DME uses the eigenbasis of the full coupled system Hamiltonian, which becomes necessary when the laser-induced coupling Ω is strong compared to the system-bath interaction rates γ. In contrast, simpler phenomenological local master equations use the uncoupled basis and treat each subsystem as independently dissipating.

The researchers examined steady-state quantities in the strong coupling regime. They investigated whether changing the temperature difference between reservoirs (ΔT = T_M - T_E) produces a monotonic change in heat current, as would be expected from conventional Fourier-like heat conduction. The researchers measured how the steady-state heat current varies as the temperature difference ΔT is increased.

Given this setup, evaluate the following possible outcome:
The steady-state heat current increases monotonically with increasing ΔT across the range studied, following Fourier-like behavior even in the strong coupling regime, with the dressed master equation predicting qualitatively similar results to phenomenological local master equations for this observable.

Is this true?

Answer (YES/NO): NO